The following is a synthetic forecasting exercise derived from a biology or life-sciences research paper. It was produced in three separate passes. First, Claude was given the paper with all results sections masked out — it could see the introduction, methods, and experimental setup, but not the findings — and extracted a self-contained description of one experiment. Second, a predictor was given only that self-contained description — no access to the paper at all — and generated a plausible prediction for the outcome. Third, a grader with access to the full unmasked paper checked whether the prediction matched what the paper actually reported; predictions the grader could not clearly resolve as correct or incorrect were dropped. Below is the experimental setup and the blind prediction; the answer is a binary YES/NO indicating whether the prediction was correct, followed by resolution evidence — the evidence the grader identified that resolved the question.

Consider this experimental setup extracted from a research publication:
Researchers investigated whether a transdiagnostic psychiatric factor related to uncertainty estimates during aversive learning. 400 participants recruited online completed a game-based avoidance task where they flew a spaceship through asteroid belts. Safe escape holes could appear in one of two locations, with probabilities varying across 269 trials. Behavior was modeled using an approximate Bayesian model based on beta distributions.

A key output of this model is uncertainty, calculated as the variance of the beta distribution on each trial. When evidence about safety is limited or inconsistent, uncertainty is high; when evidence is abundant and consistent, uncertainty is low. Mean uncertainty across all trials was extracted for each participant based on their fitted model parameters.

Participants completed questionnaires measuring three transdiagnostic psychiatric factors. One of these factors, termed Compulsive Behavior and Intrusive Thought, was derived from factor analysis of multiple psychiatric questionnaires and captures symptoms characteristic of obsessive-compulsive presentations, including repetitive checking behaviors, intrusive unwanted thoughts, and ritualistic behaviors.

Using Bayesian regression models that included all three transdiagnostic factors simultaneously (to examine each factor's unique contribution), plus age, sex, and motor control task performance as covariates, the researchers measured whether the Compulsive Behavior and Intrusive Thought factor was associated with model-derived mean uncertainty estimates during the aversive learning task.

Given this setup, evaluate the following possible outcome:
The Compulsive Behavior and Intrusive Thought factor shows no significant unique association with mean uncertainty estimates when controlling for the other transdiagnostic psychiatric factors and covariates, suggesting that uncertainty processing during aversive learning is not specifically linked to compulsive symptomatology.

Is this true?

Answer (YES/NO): YES